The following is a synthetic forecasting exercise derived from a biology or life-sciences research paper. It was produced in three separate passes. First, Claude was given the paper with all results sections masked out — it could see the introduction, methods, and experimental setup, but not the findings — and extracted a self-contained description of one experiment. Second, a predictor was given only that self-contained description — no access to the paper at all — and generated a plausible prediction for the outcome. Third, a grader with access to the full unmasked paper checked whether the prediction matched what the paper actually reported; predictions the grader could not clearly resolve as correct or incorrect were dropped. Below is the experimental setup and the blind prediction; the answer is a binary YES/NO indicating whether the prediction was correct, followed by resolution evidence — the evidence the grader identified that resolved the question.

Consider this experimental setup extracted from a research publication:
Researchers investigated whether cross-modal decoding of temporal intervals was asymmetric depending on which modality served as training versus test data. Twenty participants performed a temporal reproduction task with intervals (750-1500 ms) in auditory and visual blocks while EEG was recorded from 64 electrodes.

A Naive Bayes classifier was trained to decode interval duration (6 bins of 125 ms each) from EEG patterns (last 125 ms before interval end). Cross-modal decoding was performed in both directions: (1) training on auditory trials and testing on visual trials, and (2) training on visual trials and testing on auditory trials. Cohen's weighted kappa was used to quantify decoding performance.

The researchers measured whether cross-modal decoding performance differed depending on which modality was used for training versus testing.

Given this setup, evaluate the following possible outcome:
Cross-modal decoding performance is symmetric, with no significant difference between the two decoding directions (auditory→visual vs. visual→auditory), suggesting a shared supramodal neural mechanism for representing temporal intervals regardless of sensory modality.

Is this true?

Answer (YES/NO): YES